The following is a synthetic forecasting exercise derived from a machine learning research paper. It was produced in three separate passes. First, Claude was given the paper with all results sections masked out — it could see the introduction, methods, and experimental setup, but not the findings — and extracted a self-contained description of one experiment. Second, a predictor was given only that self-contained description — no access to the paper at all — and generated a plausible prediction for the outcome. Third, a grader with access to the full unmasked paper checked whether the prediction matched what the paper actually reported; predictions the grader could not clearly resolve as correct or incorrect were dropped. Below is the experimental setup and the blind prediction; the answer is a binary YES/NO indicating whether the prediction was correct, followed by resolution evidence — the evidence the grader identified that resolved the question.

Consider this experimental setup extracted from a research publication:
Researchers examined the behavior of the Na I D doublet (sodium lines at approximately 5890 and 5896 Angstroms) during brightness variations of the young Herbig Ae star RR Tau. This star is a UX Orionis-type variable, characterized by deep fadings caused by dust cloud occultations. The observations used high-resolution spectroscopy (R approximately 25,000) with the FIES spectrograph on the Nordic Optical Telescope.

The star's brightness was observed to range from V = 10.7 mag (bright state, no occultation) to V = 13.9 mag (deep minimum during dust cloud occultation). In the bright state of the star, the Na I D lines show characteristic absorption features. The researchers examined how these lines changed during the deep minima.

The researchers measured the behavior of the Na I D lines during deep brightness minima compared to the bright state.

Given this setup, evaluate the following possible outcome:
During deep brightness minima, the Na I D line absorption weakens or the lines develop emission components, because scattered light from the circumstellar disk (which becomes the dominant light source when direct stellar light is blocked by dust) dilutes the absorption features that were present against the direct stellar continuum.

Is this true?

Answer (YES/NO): NO